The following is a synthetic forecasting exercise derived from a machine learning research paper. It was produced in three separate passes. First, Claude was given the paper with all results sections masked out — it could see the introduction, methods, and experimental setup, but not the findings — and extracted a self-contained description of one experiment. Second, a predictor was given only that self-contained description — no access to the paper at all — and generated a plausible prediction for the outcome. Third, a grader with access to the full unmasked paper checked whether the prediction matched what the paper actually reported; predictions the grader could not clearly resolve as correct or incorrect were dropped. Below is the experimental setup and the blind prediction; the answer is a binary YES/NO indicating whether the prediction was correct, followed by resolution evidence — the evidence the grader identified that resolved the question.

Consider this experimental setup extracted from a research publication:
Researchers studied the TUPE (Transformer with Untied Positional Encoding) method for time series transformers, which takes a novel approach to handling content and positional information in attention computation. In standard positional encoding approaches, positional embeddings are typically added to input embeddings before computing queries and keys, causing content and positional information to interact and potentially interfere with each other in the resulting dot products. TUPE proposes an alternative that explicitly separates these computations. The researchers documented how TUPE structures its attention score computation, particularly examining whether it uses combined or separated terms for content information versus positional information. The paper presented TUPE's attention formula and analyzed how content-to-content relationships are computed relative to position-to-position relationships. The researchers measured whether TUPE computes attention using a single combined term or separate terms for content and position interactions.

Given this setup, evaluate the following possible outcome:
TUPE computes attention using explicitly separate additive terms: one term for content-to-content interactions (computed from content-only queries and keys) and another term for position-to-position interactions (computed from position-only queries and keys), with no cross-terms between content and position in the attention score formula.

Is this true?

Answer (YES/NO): YES